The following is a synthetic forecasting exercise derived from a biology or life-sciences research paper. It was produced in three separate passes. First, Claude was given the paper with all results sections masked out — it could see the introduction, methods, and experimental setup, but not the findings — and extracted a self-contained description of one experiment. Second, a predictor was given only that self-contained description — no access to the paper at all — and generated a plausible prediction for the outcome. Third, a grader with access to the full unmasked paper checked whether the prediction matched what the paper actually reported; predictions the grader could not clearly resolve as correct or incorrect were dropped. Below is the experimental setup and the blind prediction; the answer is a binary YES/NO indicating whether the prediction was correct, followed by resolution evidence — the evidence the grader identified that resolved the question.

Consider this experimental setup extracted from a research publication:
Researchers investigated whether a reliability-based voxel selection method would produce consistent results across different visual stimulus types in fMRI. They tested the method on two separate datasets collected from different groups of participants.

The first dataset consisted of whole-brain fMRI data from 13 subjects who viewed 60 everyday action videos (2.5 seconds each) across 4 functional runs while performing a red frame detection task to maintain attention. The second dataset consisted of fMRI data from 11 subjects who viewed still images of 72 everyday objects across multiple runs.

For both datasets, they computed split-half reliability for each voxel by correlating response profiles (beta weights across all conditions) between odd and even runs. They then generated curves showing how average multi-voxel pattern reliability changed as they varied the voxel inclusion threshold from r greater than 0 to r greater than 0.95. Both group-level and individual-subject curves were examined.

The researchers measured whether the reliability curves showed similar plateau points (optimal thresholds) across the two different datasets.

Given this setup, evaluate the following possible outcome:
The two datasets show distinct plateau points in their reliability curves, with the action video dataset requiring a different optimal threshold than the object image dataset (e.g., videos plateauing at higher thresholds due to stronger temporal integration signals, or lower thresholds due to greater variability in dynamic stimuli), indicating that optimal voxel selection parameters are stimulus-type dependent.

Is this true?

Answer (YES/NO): NO